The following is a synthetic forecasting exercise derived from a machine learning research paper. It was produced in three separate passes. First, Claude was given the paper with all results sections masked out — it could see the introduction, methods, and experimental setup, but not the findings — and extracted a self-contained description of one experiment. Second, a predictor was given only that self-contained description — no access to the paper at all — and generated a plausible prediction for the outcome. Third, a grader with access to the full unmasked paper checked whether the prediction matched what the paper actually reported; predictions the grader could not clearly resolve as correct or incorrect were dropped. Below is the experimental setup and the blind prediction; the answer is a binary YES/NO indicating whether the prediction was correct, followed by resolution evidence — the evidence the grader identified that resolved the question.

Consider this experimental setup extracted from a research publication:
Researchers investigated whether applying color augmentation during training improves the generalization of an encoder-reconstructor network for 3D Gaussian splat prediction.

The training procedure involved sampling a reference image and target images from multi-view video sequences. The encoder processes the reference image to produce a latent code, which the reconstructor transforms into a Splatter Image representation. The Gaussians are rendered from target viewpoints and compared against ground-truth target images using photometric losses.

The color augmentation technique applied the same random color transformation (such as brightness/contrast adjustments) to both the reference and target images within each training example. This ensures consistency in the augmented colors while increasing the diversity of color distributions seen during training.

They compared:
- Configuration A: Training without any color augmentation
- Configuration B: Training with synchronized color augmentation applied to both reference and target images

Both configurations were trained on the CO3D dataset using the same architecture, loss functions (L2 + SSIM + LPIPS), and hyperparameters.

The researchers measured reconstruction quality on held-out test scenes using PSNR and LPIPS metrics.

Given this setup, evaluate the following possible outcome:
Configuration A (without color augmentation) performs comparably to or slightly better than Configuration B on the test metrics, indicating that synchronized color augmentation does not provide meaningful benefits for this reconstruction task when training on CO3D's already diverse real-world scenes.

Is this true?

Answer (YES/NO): NO